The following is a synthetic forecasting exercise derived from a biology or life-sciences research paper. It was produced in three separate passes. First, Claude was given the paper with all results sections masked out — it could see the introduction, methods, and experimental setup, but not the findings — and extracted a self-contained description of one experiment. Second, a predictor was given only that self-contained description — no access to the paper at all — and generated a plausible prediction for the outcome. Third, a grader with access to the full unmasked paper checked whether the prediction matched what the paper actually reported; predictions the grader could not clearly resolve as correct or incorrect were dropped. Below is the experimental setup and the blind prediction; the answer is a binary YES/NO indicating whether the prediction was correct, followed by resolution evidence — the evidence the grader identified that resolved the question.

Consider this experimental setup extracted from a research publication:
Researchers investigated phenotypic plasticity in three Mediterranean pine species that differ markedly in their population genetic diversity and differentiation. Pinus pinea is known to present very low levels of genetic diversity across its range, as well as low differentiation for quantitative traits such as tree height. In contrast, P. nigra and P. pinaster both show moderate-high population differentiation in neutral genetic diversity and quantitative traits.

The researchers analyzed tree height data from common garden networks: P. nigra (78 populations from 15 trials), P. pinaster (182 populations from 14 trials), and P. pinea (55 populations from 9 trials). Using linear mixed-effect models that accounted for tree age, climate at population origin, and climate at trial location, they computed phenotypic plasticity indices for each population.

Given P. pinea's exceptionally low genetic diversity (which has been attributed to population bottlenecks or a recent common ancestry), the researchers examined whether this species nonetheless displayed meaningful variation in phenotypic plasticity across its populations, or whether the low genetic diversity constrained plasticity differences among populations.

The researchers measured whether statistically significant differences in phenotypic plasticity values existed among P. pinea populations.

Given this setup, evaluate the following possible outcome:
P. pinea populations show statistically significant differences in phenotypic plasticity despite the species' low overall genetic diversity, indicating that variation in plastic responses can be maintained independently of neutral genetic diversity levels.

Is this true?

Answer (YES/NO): NO